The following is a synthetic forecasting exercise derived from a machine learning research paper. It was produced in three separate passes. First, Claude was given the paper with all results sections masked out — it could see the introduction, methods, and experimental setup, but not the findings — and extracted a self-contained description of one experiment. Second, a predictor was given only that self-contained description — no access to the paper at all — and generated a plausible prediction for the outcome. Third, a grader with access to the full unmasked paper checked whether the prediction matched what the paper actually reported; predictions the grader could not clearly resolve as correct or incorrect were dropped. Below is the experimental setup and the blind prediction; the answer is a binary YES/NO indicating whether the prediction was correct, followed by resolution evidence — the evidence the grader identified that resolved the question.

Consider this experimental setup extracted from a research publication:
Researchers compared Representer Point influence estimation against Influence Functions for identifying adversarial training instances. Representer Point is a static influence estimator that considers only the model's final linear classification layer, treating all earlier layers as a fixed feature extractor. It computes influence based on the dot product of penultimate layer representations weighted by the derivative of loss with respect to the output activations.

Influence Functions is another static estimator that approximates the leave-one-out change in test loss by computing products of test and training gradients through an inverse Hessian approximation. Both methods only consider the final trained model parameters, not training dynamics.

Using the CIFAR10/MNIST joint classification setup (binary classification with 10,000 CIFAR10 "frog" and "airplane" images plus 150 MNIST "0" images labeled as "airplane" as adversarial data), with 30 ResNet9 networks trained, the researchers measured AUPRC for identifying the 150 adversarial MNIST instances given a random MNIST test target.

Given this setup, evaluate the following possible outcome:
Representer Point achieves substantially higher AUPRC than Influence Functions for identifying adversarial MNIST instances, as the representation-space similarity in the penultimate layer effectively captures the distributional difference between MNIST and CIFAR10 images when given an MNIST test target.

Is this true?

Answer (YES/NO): NO